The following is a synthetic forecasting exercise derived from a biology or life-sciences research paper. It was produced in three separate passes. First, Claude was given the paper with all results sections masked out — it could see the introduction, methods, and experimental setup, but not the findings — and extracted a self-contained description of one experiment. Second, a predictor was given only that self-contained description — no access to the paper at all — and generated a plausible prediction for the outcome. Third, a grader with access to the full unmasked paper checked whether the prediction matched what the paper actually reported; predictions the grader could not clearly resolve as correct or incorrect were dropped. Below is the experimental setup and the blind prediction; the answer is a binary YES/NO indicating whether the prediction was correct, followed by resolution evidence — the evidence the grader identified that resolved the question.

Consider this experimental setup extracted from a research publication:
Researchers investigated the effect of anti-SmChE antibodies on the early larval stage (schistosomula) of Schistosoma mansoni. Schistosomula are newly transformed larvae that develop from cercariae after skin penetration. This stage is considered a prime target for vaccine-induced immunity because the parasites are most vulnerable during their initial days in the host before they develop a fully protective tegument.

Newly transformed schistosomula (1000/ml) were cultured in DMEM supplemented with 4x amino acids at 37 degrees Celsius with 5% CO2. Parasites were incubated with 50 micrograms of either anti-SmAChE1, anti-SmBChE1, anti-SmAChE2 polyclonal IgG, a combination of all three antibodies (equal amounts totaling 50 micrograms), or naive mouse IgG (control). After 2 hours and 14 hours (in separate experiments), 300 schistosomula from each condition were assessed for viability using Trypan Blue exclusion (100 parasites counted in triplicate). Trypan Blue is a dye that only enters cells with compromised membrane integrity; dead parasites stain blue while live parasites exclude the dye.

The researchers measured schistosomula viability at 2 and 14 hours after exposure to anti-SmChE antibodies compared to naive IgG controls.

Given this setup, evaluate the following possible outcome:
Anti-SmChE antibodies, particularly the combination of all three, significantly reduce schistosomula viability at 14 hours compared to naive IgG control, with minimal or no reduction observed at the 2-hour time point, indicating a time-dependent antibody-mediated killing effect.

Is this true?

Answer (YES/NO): YES